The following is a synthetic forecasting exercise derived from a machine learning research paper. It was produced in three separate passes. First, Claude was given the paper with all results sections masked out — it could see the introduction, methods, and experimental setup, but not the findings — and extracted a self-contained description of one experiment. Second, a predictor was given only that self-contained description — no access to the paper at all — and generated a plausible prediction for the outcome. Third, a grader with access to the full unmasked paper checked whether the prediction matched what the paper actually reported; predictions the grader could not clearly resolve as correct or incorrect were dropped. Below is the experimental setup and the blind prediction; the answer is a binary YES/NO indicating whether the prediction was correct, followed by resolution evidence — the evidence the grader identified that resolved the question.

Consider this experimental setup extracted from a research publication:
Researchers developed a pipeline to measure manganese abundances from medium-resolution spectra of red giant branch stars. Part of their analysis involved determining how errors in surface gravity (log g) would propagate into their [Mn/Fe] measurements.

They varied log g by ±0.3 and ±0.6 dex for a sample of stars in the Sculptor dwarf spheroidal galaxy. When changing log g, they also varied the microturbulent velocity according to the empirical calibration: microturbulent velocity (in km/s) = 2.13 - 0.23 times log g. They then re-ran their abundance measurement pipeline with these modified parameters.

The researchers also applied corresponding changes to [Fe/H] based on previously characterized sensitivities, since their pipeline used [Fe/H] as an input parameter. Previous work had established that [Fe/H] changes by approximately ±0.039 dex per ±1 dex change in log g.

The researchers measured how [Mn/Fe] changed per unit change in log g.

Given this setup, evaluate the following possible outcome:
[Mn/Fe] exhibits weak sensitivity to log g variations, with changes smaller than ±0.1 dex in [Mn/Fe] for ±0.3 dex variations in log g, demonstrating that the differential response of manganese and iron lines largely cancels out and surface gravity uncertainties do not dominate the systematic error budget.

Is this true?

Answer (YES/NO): YES